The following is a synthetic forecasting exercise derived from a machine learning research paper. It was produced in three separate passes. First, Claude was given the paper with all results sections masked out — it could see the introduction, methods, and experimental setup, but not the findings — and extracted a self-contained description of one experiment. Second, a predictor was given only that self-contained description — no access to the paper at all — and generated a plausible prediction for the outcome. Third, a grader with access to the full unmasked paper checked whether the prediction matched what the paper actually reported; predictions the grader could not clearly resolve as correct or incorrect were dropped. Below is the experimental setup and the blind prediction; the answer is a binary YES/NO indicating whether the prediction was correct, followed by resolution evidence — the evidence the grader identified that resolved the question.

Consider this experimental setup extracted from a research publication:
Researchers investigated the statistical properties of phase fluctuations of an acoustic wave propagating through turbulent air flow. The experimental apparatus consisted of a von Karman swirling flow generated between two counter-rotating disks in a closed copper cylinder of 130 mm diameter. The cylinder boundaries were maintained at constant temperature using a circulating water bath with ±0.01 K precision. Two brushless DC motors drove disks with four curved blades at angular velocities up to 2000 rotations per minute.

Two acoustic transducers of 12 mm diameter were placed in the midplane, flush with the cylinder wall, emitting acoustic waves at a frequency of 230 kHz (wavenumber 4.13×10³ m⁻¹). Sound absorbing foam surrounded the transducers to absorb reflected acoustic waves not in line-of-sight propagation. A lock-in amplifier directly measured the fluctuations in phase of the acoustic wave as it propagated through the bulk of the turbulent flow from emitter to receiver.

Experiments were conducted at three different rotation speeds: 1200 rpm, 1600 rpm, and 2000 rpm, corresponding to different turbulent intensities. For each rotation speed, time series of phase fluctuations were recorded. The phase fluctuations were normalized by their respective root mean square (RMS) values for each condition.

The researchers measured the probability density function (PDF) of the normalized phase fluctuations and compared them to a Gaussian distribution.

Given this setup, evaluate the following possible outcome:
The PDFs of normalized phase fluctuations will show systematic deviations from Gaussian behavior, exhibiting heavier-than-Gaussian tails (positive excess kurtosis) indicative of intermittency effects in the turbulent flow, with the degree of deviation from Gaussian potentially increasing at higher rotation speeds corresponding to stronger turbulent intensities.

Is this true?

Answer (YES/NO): NO